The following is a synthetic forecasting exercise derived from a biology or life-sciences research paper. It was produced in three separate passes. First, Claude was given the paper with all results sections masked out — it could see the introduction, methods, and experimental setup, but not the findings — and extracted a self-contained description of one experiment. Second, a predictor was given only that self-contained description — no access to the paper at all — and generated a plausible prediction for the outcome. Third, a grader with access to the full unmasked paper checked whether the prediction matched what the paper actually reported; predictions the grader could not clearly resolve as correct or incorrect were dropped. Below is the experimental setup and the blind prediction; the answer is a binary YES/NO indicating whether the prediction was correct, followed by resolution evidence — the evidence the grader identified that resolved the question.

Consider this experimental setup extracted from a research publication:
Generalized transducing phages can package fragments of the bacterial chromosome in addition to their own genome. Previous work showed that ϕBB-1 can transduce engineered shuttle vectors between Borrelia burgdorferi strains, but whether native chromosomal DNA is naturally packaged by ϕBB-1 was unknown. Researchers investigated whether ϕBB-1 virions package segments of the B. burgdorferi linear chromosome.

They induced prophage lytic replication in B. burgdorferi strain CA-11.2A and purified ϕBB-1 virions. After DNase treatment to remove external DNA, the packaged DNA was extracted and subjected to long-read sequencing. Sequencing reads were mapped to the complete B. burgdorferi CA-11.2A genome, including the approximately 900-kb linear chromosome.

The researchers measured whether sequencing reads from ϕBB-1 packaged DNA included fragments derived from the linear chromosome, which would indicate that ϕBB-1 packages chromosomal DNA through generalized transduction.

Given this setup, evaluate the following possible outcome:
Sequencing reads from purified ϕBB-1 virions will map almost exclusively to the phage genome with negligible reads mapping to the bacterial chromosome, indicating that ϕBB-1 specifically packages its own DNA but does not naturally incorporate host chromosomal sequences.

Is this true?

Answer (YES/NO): NO